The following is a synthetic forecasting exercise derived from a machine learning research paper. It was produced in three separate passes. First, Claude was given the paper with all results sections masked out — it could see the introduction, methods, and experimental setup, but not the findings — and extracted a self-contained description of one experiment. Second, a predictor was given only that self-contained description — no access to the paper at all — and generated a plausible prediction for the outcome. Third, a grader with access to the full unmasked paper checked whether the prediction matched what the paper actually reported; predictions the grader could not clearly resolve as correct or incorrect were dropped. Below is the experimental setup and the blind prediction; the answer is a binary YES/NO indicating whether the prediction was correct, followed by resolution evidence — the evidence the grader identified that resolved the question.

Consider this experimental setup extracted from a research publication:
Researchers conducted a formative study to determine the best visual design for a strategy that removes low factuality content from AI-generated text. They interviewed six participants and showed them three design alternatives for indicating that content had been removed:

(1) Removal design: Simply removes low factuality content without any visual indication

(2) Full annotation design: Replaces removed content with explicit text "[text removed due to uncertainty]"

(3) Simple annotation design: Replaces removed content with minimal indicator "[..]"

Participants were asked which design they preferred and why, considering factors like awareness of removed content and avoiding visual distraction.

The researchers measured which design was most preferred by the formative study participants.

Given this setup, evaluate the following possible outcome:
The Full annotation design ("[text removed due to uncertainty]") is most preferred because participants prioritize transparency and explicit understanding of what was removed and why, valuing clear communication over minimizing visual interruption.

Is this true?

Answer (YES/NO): NO